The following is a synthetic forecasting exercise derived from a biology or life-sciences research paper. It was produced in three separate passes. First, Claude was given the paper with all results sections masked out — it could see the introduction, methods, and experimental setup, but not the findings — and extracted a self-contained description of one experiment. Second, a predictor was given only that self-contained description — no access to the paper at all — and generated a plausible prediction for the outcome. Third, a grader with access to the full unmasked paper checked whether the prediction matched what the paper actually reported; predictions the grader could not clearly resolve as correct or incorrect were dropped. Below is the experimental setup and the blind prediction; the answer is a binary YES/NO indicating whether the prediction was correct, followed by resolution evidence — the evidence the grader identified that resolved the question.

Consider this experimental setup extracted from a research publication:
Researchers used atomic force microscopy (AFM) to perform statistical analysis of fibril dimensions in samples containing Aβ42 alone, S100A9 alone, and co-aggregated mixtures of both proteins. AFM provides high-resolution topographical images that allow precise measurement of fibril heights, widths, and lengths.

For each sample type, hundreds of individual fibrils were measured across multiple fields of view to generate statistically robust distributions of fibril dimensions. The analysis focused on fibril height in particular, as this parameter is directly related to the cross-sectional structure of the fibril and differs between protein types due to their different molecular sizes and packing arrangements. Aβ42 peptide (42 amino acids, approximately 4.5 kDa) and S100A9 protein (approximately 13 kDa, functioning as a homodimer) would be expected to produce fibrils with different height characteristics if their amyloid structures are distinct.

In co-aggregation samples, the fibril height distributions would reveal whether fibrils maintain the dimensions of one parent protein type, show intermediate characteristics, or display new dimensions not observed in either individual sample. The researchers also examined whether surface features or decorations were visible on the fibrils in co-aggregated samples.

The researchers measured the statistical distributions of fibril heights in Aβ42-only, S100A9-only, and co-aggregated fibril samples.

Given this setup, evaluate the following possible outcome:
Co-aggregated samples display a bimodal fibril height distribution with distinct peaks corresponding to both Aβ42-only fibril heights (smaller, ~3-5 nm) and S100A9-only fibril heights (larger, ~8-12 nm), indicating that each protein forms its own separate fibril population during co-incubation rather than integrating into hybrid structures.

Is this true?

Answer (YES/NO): NO